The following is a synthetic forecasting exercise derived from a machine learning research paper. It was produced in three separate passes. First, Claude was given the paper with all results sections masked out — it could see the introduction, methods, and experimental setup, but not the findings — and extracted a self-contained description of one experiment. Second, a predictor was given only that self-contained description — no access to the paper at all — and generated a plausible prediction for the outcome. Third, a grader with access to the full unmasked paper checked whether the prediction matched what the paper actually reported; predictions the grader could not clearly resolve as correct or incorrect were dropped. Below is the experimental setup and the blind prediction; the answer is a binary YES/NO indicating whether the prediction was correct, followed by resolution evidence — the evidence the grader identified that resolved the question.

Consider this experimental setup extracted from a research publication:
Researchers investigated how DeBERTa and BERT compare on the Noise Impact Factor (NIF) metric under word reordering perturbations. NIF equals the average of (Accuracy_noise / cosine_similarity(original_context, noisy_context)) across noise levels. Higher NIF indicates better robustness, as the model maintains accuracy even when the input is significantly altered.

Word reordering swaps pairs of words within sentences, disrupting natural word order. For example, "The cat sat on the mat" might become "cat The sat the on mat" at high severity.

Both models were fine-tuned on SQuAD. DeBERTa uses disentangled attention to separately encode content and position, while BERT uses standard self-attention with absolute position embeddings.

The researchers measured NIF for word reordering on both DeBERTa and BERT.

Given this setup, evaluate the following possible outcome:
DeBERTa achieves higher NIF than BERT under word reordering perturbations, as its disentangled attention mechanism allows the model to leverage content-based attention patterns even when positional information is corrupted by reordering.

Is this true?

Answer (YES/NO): YES